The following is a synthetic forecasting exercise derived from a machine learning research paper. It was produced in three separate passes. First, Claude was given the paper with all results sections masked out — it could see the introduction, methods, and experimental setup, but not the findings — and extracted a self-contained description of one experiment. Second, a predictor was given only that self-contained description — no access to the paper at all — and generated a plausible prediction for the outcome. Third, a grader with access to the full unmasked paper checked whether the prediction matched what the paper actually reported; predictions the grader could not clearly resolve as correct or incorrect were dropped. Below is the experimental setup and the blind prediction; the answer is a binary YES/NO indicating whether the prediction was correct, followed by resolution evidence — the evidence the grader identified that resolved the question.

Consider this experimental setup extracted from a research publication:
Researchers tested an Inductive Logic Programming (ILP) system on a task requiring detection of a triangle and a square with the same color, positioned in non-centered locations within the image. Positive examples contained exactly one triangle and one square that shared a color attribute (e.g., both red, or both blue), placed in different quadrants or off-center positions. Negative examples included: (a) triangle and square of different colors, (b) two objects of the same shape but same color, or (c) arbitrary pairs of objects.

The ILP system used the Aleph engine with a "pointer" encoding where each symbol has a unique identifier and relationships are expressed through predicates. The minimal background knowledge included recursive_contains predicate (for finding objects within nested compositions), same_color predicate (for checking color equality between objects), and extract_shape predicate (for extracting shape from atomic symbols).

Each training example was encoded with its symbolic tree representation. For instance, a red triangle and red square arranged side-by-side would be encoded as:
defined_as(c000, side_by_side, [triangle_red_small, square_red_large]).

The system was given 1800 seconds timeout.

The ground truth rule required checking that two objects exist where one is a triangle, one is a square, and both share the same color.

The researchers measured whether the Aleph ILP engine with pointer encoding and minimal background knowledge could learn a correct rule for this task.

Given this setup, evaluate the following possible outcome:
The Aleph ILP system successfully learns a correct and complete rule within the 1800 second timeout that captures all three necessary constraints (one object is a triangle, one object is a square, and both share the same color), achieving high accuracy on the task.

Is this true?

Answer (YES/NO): NO